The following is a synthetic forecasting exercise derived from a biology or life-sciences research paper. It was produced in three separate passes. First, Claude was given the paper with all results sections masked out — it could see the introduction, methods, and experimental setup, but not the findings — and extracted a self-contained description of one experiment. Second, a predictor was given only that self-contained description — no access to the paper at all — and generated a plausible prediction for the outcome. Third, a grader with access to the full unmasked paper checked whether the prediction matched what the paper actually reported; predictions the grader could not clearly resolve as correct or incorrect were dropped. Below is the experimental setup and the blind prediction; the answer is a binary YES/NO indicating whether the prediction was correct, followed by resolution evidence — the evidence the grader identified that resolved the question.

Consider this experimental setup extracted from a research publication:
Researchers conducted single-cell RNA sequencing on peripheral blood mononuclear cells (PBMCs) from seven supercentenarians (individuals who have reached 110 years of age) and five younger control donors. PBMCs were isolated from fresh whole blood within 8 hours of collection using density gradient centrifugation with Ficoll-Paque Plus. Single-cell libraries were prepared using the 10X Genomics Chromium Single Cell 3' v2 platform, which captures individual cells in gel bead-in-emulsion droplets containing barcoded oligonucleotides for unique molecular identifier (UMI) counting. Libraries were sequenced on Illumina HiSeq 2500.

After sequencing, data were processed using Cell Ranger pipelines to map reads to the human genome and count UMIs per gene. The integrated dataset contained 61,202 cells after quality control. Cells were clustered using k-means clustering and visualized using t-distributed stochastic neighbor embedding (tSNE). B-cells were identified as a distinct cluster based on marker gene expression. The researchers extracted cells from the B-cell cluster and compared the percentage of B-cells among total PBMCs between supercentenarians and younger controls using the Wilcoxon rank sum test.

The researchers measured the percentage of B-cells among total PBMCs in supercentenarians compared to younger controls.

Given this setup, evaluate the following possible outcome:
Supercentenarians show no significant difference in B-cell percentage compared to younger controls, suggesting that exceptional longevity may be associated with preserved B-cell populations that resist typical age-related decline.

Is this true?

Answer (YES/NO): NO